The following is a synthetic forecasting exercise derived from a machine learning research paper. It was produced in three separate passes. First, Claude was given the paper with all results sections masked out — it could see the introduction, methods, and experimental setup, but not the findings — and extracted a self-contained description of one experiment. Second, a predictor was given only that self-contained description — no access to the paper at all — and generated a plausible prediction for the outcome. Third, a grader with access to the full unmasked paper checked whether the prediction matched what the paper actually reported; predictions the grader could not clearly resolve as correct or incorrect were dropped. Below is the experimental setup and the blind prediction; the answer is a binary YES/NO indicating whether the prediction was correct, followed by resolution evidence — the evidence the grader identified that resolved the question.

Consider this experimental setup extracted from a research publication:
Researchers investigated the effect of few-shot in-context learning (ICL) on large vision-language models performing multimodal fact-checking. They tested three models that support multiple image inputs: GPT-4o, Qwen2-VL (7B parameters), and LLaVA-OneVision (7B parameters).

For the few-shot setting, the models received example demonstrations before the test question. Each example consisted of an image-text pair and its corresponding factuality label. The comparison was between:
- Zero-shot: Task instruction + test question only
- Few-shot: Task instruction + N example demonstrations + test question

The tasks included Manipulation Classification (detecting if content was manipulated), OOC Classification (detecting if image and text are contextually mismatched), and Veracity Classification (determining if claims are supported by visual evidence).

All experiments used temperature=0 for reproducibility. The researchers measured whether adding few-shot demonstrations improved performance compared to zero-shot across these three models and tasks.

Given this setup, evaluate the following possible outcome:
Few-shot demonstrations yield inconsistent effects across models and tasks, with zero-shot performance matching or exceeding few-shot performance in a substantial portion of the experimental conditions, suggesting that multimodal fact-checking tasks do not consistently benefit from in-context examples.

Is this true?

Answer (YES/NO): YES